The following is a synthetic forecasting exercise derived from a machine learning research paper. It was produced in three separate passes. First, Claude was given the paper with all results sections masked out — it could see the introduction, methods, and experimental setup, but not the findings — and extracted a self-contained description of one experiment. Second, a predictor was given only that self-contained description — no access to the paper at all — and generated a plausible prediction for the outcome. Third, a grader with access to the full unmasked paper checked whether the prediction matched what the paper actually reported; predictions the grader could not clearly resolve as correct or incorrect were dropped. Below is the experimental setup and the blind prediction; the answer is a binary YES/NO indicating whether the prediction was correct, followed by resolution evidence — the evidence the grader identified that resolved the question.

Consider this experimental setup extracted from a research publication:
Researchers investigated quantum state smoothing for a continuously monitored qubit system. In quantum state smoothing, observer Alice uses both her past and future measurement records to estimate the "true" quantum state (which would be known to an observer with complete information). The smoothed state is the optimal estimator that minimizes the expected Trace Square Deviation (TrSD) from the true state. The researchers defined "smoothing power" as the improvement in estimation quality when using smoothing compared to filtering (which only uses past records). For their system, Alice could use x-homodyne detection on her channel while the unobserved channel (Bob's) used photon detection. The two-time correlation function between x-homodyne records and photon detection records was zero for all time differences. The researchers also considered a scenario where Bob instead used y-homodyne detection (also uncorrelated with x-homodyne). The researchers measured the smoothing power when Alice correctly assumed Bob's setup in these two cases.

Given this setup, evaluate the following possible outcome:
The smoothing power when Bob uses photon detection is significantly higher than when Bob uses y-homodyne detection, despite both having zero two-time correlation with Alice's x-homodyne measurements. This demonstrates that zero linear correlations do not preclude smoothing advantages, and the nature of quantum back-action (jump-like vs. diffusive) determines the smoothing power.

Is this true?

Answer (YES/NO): NO